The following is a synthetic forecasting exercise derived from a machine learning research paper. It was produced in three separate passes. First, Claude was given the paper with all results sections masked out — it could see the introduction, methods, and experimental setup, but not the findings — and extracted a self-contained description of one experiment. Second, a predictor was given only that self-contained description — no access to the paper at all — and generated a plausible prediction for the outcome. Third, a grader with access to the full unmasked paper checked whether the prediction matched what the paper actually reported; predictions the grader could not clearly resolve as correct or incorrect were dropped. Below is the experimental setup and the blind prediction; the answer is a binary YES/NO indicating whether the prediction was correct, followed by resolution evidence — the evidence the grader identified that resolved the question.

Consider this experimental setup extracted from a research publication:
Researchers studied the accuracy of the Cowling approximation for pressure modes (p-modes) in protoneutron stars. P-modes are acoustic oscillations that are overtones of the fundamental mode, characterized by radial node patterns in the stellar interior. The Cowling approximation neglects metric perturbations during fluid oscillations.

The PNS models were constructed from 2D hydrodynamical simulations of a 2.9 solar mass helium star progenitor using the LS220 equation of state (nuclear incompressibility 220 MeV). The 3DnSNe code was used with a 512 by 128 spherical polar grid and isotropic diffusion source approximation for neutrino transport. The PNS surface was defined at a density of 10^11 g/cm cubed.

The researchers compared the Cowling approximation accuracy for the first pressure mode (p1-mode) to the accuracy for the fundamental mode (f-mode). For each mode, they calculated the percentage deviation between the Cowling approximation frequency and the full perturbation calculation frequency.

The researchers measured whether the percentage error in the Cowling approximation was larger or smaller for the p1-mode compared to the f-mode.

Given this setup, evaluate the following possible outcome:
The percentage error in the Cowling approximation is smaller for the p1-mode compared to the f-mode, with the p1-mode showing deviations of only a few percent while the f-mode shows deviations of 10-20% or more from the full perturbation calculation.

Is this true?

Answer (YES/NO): NO